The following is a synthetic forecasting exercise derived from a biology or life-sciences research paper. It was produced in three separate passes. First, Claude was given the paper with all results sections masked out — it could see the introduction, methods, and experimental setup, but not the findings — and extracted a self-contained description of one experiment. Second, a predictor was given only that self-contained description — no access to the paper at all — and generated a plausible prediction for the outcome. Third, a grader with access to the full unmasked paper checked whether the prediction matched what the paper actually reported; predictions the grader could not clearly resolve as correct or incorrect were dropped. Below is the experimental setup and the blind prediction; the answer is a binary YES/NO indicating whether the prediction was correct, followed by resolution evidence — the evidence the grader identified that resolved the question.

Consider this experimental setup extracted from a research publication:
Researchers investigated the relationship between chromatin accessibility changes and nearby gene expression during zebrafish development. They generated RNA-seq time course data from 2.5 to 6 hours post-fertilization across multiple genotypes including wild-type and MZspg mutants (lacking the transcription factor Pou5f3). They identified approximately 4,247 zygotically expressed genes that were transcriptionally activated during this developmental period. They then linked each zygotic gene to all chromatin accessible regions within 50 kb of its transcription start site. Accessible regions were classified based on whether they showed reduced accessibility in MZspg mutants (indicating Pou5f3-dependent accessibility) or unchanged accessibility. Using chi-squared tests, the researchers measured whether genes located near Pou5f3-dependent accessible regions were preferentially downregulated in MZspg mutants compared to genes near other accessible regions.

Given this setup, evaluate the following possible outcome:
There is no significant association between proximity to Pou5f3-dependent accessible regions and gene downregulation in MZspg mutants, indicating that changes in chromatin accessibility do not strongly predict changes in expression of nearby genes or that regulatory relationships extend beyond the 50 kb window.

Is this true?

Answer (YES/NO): NO